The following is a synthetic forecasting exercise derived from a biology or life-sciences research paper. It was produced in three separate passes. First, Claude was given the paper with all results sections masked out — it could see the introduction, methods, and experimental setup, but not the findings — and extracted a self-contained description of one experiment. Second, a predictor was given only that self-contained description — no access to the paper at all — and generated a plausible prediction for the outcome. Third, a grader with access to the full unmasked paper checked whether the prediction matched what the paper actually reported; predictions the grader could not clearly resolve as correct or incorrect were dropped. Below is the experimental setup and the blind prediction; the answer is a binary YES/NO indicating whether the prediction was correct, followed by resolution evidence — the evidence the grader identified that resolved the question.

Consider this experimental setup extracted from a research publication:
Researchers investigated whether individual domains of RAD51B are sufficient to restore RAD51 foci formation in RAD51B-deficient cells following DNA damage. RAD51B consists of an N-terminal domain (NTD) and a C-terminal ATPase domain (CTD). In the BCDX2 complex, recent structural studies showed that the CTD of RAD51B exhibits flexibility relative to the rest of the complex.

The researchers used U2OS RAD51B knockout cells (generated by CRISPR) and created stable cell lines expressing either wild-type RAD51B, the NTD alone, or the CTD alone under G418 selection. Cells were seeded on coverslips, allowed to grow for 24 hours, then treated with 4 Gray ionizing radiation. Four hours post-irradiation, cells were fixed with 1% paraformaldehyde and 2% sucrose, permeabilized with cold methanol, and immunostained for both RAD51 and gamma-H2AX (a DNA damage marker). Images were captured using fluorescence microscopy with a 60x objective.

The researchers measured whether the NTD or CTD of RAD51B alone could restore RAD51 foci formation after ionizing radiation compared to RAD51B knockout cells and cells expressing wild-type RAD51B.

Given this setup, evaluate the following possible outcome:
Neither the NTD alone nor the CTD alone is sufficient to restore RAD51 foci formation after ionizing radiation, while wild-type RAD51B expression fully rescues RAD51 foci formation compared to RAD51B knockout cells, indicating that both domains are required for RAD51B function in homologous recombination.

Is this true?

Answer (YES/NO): YES